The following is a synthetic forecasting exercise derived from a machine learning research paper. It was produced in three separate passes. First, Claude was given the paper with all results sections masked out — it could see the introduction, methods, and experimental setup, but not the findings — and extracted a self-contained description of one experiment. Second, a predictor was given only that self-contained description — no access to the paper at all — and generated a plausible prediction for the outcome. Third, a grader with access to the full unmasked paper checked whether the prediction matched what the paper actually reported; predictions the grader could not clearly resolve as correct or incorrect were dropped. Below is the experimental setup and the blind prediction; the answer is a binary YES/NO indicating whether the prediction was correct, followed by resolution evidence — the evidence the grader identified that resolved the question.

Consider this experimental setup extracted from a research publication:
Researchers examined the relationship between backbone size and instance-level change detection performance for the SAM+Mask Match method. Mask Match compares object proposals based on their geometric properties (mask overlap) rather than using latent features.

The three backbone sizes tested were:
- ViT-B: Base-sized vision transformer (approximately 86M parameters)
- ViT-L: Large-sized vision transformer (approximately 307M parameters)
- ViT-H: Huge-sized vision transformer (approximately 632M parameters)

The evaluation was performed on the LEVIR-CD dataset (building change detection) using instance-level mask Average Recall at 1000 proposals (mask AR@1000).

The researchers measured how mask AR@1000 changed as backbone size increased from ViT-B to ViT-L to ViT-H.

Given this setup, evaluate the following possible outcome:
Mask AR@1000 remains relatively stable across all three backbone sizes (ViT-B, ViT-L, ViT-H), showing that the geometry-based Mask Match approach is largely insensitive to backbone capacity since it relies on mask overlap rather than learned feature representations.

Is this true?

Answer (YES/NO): NO